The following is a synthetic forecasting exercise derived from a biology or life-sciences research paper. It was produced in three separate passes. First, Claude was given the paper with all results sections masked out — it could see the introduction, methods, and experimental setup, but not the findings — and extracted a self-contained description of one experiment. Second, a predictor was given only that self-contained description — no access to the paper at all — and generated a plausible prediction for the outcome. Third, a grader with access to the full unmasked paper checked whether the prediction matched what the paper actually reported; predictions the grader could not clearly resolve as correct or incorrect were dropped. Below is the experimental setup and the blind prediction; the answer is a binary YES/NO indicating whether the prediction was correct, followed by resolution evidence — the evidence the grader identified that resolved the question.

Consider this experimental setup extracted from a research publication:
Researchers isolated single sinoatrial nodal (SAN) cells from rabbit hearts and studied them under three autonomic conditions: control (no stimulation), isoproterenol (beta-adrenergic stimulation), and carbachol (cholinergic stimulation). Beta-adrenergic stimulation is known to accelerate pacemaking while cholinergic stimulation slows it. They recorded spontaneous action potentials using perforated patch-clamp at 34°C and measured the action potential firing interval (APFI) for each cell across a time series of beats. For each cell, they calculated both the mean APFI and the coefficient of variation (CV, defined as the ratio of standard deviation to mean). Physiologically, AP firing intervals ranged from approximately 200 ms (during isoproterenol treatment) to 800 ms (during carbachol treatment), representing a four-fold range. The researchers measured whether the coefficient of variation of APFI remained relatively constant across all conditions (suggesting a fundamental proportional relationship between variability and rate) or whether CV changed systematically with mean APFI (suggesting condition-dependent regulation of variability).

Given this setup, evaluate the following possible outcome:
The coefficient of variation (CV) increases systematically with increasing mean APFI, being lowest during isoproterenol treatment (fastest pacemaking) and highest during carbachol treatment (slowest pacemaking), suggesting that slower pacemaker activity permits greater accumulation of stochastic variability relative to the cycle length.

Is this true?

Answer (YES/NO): YES